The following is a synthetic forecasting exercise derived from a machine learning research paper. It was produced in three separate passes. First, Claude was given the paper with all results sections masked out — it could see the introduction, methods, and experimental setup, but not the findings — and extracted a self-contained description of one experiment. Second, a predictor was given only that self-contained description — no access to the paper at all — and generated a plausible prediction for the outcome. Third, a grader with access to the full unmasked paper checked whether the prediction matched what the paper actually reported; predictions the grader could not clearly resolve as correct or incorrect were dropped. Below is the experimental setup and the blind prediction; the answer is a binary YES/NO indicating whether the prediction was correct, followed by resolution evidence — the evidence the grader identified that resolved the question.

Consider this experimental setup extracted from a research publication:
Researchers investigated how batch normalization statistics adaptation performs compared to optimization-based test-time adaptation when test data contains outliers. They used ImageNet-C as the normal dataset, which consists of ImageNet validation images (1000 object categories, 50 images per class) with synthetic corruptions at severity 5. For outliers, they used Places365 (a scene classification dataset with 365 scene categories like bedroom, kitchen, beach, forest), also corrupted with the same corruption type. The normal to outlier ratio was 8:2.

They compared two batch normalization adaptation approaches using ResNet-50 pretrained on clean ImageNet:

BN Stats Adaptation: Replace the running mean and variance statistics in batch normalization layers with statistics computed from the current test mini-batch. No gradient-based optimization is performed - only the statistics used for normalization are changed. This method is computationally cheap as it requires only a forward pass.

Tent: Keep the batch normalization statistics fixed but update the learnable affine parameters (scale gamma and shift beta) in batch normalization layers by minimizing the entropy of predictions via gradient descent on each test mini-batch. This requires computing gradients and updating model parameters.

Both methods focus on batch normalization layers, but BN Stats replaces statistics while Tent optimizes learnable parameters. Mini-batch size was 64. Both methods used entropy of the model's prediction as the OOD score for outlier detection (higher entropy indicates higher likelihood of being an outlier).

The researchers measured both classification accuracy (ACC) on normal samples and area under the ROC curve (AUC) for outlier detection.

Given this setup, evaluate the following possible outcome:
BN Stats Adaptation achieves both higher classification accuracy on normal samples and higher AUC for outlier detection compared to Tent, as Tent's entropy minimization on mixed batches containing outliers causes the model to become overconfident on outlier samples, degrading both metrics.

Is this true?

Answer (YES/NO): NO